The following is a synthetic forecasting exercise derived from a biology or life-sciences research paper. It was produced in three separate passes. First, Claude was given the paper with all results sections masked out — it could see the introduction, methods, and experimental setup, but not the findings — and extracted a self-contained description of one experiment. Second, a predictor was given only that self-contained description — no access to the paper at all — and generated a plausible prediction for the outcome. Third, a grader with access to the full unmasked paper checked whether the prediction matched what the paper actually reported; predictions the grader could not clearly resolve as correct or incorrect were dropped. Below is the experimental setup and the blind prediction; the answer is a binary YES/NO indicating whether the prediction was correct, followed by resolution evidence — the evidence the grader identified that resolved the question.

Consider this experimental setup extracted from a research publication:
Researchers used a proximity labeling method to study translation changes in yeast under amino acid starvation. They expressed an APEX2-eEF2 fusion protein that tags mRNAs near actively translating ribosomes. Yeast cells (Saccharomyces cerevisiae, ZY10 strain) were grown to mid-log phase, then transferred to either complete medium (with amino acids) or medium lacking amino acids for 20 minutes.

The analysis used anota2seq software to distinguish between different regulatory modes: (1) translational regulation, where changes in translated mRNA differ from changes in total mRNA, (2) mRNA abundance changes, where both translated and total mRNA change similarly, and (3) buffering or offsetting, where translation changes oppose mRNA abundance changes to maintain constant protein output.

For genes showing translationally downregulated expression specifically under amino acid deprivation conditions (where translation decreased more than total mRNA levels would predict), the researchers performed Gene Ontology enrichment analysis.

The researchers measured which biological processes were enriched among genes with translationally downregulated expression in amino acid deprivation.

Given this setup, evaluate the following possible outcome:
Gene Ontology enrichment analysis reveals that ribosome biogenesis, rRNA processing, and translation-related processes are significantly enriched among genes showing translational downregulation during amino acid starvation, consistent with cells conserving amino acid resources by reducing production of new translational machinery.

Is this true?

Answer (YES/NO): YES